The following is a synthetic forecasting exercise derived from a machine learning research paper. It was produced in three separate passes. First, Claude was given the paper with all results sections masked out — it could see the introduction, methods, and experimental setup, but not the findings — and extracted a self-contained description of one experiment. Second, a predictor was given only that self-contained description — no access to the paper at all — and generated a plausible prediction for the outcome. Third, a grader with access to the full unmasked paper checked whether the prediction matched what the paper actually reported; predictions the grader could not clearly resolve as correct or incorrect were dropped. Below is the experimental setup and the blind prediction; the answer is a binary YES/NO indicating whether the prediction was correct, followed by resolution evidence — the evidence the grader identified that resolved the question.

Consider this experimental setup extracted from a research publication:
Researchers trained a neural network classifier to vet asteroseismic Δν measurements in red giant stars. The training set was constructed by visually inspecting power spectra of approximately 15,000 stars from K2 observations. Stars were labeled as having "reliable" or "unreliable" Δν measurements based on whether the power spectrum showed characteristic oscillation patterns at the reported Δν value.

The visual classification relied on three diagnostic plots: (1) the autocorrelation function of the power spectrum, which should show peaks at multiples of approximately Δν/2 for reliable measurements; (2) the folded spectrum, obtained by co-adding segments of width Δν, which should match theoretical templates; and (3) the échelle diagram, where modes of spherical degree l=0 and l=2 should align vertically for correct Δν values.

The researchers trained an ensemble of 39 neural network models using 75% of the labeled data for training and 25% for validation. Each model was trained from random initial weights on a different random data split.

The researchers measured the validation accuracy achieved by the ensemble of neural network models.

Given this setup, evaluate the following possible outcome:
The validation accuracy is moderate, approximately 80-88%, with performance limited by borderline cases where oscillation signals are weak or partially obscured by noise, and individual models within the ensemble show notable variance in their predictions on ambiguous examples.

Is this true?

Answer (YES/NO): NO